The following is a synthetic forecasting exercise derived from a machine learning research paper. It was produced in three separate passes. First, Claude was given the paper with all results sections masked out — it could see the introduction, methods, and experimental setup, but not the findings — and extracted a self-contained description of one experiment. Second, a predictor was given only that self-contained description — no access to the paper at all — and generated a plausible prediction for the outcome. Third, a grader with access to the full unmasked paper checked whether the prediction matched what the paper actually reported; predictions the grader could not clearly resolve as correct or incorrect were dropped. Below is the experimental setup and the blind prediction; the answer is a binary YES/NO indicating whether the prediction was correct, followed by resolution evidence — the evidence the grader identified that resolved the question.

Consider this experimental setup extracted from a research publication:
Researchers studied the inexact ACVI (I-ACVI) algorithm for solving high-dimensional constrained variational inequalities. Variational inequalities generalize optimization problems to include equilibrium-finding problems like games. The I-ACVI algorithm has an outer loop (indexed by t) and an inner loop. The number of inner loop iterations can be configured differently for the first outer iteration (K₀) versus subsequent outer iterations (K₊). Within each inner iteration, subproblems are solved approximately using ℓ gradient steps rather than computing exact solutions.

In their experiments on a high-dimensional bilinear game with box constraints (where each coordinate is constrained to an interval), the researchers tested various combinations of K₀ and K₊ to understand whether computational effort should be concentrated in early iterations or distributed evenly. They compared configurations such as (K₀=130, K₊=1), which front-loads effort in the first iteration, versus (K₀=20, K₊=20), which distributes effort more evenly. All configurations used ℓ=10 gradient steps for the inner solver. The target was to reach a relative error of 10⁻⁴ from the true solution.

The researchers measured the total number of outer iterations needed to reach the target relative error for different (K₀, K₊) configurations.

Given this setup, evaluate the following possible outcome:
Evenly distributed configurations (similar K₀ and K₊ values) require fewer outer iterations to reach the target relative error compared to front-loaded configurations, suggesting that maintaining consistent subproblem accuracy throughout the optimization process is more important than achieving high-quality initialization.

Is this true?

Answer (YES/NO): NO